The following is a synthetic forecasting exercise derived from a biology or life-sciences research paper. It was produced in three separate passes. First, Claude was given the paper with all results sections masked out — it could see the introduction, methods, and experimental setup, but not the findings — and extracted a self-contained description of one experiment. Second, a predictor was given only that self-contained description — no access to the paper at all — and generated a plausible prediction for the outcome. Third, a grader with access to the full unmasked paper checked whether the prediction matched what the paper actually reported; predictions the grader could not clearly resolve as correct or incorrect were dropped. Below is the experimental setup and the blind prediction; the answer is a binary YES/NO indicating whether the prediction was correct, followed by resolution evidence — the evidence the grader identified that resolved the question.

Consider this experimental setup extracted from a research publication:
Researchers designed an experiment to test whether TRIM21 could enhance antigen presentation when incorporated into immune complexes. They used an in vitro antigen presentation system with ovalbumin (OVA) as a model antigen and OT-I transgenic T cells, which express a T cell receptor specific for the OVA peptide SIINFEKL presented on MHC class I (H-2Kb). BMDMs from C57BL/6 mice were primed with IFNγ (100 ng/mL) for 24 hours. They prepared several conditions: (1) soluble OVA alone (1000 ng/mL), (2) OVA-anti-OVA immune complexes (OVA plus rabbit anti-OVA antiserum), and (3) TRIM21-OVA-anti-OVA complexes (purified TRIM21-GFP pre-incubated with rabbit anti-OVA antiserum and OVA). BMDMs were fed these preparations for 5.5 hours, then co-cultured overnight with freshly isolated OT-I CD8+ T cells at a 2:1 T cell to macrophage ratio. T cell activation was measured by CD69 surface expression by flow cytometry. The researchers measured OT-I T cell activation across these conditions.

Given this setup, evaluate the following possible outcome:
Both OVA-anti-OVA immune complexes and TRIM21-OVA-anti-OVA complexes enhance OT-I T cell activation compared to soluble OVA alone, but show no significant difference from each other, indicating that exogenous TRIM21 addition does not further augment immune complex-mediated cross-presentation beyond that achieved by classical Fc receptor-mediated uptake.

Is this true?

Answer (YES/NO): NO